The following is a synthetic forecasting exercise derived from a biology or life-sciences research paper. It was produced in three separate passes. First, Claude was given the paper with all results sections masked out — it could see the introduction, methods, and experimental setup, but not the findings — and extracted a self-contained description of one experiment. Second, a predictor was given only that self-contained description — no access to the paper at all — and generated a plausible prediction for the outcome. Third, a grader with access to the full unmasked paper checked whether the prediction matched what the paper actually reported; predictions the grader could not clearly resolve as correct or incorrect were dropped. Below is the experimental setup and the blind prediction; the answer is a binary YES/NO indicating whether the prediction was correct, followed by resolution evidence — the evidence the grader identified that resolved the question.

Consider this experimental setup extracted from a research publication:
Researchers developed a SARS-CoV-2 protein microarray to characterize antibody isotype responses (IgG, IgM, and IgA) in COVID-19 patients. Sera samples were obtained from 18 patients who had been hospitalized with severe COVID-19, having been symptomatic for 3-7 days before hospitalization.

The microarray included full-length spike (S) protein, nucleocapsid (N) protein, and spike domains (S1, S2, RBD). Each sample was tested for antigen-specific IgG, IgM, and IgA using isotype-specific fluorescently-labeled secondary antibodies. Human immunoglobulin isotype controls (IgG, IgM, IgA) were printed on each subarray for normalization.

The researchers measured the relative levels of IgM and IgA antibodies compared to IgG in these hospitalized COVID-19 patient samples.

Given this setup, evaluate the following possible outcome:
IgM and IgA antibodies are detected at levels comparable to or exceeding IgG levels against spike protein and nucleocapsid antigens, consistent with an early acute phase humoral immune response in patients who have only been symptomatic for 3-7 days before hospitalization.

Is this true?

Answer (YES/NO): NO